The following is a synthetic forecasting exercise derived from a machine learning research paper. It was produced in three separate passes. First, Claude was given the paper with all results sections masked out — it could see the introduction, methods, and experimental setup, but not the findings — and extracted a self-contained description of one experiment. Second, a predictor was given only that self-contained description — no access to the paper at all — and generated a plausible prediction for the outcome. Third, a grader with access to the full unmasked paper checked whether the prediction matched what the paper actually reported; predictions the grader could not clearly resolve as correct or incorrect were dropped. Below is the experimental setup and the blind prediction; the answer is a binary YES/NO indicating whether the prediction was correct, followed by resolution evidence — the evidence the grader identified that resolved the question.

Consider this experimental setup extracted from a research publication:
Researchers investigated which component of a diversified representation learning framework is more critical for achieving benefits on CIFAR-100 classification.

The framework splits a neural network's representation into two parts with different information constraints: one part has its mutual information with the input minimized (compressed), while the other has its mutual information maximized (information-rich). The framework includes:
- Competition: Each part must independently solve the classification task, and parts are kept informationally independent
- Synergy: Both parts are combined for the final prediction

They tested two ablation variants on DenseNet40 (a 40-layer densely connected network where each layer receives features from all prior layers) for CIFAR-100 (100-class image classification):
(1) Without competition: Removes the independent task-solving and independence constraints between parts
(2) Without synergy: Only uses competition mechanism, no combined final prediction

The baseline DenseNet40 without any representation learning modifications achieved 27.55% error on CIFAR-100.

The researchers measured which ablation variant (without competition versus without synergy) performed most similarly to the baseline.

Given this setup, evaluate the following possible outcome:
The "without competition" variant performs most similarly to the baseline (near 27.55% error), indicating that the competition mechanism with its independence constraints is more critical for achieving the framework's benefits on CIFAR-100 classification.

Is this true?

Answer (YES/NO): NO